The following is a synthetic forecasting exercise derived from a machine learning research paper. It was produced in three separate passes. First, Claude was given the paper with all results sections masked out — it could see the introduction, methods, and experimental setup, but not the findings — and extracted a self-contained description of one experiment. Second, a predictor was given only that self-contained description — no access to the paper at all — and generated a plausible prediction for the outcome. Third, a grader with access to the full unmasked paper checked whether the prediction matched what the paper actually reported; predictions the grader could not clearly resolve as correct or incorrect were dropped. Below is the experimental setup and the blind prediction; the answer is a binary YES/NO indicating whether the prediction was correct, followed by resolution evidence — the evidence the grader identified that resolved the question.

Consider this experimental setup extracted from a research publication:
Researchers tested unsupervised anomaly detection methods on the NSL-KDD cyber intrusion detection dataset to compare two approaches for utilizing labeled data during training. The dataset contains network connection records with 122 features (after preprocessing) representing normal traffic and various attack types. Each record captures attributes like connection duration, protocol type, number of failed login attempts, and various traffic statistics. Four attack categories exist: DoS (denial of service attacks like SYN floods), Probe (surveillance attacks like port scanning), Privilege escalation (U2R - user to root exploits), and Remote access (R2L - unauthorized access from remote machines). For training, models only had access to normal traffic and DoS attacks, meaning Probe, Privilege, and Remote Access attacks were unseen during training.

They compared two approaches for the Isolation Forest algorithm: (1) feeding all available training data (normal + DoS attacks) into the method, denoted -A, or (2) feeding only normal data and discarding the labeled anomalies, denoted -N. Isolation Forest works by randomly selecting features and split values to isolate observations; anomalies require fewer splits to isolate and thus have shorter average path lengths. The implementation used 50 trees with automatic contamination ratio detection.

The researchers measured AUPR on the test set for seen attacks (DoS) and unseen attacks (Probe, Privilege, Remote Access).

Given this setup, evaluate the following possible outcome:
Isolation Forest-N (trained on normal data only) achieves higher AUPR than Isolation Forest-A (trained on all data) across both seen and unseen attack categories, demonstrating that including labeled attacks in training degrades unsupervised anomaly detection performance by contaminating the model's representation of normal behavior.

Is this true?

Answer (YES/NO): NO